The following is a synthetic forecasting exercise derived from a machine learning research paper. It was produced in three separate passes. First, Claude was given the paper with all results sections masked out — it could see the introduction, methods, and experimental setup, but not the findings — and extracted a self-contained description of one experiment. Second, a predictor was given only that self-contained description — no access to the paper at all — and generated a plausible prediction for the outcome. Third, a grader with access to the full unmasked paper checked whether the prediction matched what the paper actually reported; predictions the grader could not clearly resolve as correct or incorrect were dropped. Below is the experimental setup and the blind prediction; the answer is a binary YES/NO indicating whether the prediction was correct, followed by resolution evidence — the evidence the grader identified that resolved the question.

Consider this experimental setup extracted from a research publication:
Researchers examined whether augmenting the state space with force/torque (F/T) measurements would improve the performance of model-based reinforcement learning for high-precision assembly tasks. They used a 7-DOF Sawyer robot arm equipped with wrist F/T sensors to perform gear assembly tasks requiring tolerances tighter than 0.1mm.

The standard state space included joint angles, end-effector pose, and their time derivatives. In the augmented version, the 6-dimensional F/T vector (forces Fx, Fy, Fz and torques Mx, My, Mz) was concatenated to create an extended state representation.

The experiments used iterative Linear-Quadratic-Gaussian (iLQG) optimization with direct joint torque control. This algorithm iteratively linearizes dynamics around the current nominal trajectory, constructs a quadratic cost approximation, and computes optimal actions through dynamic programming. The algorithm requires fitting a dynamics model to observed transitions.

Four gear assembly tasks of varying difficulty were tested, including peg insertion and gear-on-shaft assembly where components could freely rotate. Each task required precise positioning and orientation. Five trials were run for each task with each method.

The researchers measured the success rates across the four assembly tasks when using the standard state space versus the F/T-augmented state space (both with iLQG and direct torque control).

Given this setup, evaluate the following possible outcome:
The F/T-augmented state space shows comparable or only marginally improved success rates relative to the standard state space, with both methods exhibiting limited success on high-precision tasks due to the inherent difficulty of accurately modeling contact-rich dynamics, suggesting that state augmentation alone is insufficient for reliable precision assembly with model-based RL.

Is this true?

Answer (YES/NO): NO